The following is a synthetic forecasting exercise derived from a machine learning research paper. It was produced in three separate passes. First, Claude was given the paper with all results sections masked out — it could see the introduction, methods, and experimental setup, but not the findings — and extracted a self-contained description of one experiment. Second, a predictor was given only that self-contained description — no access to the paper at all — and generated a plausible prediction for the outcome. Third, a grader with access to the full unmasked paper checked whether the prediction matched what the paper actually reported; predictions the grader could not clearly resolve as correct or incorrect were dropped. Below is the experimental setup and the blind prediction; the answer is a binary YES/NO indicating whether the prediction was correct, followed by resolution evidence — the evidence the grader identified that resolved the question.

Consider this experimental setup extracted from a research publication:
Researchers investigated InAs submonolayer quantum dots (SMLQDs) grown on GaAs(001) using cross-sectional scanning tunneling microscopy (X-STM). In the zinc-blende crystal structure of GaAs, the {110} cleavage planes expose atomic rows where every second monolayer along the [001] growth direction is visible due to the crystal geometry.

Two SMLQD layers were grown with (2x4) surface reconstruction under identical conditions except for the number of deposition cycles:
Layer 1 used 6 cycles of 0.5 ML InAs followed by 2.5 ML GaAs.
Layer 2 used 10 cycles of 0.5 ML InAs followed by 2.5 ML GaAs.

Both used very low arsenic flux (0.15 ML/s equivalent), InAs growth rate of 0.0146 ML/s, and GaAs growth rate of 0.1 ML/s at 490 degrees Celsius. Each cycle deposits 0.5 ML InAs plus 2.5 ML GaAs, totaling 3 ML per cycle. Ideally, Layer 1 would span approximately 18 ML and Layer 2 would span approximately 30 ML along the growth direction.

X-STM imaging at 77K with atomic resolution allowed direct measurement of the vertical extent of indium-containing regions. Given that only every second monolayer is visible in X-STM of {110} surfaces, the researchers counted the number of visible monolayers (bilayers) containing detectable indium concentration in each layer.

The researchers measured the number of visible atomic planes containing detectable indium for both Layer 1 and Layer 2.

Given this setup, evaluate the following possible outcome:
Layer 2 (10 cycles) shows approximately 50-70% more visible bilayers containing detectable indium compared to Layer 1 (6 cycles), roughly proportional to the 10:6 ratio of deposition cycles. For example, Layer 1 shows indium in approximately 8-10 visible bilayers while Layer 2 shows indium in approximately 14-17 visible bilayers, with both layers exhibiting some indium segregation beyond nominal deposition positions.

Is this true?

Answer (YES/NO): YES